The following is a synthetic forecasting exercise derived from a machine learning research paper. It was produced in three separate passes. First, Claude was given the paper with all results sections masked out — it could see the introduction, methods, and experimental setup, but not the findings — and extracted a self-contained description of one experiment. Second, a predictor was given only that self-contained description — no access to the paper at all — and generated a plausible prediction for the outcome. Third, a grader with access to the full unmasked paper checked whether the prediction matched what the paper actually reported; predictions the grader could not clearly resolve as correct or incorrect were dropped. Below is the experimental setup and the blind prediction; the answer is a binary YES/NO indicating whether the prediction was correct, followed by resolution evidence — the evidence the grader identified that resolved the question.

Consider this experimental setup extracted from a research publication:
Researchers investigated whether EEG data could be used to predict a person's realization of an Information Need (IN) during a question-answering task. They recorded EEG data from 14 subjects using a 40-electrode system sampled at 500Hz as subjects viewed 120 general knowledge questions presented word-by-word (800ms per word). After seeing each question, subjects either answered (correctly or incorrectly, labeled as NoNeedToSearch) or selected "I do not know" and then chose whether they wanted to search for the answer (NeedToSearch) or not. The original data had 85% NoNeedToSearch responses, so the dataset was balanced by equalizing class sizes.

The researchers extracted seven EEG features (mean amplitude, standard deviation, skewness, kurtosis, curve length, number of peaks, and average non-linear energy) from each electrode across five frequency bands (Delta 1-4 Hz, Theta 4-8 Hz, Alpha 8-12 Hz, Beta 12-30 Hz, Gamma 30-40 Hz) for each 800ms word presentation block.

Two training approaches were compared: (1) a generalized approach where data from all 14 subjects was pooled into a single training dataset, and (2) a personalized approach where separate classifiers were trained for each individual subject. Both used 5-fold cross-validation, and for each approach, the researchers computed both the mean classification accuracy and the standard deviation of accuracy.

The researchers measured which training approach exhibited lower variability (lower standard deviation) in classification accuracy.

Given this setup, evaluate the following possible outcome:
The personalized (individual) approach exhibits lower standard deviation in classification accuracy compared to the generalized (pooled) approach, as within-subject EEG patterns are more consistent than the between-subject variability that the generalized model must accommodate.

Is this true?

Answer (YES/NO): NO